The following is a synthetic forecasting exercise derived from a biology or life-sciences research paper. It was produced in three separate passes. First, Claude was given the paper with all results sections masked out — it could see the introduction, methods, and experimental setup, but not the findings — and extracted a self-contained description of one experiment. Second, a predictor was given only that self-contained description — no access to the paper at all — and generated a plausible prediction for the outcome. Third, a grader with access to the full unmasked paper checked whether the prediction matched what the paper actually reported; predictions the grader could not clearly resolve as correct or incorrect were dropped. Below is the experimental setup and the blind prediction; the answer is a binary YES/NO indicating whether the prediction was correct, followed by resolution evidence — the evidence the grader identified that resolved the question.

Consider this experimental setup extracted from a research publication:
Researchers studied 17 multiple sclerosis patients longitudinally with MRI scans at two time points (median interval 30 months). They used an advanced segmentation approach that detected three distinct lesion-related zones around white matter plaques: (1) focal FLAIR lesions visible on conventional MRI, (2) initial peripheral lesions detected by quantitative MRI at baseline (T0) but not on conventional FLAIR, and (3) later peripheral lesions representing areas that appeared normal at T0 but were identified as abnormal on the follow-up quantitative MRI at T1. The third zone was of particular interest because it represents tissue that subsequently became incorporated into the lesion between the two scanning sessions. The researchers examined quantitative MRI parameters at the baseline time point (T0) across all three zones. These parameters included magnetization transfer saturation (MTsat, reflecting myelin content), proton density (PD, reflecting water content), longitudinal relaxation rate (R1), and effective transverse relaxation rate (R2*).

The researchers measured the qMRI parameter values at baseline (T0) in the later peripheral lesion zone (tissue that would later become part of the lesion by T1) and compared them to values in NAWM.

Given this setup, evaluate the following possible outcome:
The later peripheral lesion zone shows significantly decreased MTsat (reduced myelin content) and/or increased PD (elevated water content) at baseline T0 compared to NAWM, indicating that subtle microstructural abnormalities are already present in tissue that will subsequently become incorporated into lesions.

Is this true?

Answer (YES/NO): YES